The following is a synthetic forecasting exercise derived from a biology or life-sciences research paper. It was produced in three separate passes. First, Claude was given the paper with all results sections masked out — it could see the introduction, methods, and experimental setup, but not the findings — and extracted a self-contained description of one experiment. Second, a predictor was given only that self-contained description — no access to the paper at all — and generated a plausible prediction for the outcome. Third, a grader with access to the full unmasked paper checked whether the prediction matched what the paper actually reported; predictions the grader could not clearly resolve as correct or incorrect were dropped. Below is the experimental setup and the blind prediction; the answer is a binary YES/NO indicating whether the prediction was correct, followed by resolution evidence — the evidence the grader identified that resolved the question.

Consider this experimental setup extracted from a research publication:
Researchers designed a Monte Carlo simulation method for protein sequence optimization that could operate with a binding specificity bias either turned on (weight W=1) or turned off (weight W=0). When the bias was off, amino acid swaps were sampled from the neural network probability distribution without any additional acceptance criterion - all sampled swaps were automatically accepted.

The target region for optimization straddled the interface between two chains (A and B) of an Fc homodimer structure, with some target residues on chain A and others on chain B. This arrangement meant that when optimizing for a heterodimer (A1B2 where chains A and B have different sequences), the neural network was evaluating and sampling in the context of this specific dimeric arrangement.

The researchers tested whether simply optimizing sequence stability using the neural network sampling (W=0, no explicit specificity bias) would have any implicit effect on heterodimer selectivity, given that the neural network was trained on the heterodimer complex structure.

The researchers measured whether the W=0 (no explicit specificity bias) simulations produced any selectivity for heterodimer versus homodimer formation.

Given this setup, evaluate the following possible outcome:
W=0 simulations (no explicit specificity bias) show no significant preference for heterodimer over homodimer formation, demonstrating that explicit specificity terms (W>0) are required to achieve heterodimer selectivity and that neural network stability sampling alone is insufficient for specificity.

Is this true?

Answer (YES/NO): NO